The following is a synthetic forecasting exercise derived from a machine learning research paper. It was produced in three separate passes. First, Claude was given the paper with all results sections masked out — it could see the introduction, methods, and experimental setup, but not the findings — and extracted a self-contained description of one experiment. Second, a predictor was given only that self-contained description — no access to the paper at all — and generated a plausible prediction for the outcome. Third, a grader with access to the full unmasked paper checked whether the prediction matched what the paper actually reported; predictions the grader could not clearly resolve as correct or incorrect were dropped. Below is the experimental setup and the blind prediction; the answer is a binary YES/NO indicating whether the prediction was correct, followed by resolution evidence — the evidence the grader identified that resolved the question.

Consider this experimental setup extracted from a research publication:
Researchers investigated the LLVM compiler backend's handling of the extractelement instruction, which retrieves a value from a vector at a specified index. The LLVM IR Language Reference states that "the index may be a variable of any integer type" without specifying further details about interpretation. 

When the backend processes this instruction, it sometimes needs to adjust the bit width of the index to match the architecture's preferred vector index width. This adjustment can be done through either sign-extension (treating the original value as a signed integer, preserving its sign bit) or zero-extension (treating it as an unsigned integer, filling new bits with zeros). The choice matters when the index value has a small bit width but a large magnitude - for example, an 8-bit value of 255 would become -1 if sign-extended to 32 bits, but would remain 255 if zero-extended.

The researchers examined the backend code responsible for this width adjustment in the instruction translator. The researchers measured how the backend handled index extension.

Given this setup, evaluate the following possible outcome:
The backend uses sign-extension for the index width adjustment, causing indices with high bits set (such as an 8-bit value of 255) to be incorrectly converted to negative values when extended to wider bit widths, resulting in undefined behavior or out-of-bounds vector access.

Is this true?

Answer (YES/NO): YES